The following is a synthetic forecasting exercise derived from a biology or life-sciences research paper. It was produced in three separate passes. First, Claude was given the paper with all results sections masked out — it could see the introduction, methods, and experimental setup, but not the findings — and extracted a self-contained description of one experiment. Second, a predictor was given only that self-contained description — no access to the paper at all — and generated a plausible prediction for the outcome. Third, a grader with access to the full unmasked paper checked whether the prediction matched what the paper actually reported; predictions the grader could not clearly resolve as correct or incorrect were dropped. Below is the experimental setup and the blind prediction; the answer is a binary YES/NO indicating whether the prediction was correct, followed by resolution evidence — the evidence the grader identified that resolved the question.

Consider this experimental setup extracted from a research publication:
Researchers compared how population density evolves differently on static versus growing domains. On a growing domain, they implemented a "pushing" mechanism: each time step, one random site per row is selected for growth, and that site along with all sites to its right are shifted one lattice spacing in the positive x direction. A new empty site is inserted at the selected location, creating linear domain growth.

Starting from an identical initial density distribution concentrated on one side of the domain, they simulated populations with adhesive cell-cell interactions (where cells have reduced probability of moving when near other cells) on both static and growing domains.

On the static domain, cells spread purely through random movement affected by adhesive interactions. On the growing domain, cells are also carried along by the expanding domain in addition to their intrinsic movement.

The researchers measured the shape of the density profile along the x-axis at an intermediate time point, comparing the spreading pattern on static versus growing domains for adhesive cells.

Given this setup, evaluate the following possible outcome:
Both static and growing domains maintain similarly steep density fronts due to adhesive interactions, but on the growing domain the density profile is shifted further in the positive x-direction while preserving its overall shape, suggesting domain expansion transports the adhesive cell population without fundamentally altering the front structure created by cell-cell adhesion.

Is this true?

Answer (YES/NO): NO